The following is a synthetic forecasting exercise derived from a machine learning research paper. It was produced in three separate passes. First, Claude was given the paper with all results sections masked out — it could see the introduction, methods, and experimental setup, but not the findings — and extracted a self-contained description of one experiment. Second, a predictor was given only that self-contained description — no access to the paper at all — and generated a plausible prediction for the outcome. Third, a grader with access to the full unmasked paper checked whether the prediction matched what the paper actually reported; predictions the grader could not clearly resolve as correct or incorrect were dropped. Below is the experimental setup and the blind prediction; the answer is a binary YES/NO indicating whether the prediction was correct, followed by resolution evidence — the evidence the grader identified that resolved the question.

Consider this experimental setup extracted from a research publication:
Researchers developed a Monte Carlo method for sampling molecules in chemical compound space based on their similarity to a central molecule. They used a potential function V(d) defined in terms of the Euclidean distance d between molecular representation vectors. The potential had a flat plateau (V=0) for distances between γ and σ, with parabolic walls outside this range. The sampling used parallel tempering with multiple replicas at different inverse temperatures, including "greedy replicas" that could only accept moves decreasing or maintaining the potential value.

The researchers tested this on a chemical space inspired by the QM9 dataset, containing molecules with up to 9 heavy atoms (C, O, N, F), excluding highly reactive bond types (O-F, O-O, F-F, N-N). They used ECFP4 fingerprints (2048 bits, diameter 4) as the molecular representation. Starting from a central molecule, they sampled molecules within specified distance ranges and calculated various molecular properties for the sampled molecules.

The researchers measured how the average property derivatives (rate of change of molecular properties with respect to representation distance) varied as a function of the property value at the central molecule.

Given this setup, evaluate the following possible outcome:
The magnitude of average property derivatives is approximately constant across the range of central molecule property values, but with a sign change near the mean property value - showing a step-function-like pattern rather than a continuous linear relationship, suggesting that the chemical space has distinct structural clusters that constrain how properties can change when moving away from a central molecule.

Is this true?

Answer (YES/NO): NO